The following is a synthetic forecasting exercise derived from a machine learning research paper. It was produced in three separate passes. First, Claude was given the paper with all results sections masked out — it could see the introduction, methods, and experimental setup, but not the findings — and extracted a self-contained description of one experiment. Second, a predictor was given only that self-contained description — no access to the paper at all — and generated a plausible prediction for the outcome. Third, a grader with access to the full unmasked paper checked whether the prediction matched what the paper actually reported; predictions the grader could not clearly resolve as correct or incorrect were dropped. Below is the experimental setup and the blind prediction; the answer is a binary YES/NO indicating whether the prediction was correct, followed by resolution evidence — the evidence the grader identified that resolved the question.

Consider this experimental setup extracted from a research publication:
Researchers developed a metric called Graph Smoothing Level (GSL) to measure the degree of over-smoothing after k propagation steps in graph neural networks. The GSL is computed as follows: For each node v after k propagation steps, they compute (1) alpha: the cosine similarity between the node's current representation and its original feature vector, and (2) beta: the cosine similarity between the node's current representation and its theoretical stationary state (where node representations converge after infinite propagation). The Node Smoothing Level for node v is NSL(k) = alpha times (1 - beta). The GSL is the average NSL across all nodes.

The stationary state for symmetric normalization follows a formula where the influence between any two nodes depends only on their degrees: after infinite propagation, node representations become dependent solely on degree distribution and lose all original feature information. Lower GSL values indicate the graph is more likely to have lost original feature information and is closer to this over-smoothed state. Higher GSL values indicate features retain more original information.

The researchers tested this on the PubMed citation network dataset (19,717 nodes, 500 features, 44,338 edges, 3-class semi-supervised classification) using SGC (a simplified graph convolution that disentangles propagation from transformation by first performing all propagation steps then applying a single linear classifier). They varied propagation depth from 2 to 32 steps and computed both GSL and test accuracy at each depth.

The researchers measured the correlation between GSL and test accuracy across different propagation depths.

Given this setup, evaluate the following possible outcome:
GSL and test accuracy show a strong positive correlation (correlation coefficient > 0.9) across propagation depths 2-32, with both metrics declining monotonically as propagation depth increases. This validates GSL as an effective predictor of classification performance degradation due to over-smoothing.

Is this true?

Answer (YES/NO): NO